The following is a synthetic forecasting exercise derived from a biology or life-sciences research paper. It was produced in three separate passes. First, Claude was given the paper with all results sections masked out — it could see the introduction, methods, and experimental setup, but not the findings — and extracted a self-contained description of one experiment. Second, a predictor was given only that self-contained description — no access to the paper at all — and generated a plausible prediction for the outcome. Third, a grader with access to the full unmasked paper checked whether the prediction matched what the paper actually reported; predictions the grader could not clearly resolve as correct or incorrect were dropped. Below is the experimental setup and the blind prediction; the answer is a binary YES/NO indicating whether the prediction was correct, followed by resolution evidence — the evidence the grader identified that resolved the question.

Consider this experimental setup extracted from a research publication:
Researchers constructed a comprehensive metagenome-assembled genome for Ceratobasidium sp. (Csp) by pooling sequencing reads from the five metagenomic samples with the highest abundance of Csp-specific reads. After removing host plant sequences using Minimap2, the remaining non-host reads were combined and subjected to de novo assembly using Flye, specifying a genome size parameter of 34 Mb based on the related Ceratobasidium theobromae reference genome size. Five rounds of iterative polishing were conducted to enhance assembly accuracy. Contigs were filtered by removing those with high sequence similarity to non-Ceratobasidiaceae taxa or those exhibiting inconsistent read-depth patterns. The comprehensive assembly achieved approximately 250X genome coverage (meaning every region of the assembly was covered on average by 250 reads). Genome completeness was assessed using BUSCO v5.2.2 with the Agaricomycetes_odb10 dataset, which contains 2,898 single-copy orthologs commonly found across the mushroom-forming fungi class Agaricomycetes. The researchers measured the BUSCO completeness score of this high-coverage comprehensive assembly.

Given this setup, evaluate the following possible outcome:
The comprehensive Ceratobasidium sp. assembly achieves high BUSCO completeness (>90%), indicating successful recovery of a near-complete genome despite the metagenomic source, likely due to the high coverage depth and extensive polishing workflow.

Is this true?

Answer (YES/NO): NO